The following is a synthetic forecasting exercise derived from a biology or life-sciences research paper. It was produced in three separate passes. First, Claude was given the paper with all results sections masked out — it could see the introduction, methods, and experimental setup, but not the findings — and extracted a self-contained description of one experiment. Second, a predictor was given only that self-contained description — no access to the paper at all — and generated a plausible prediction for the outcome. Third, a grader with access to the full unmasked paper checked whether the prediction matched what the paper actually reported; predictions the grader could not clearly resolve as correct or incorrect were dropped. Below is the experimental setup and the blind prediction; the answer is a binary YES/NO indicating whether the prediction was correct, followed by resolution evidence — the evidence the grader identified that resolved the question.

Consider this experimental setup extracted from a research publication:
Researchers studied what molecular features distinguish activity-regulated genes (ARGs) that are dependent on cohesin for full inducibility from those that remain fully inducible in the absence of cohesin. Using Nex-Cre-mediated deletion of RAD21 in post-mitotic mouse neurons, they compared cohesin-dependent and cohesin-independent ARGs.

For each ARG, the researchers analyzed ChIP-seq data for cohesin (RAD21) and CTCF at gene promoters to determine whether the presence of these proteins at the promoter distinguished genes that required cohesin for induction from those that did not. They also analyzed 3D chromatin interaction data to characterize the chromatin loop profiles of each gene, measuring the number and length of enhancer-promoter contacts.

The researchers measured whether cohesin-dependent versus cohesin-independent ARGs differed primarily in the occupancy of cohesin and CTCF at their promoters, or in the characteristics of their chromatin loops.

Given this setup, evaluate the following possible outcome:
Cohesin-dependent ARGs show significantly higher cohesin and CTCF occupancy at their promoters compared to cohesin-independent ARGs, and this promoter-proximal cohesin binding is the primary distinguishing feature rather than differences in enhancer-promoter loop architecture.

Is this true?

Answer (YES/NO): NO